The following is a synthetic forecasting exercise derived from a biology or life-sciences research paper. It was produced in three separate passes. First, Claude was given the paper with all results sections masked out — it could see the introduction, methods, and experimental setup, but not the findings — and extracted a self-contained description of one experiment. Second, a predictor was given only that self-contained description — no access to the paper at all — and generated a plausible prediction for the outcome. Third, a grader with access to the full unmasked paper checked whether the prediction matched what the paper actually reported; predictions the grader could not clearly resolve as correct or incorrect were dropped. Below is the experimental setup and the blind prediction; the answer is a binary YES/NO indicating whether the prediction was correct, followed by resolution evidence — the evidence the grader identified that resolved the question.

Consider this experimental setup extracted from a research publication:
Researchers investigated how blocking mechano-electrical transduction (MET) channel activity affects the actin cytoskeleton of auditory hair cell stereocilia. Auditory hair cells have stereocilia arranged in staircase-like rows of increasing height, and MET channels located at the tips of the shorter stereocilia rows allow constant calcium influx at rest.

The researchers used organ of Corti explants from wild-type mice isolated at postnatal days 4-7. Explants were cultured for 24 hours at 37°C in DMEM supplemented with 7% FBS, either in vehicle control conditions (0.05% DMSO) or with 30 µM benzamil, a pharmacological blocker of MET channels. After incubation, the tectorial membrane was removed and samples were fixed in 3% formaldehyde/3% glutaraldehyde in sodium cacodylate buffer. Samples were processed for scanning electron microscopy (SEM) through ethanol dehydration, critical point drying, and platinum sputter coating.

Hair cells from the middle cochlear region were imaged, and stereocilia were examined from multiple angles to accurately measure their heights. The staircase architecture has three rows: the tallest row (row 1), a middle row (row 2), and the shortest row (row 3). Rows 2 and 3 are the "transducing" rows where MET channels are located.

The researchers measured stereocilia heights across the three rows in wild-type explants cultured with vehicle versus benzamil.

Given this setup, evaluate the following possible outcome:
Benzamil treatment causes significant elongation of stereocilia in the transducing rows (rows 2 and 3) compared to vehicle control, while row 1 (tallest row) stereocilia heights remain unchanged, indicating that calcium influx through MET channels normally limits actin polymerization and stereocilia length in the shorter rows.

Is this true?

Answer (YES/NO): NO